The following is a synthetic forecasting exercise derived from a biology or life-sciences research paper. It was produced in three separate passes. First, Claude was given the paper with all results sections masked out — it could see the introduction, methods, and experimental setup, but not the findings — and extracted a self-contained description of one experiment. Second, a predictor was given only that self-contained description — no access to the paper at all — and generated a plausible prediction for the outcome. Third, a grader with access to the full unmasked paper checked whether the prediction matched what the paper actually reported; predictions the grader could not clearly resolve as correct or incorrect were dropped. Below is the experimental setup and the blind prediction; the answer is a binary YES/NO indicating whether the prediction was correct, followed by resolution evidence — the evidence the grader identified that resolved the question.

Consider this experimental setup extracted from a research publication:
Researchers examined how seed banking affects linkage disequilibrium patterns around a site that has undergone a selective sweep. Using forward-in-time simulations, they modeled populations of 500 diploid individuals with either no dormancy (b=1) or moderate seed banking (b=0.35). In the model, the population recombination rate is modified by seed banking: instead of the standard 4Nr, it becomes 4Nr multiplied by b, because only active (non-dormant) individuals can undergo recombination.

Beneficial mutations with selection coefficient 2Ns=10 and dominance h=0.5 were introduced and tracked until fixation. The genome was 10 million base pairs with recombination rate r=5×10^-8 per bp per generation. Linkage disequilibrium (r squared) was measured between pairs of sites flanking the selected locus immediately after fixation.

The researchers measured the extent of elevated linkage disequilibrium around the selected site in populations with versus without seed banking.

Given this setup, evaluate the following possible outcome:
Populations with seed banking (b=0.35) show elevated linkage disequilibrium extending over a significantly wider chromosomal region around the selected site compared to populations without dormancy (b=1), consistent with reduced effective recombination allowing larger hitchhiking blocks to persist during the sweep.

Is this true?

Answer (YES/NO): NO